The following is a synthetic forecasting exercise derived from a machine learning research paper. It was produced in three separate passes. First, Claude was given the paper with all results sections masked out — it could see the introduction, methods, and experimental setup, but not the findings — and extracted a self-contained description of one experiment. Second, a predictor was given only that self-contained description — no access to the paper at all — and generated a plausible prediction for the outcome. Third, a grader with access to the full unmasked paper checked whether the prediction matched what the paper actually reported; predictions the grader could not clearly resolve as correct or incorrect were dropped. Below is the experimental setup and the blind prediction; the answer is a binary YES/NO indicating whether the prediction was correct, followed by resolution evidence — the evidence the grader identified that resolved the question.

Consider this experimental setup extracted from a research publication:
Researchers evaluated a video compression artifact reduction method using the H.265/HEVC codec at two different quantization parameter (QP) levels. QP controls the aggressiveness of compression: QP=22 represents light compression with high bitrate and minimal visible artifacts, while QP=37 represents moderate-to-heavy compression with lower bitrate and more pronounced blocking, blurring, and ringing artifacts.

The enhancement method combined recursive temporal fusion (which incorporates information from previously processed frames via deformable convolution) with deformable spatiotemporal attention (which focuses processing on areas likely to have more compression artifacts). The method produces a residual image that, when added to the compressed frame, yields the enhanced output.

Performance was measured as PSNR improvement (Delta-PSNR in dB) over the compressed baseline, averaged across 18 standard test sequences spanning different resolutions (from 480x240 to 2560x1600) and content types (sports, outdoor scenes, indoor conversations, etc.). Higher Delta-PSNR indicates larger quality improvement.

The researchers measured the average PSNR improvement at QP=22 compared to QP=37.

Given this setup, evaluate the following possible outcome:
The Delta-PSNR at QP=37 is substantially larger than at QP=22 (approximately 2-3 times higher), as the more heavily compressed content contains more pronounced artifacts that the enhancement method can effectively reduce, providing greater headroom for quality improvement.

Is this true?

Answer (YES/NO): NO